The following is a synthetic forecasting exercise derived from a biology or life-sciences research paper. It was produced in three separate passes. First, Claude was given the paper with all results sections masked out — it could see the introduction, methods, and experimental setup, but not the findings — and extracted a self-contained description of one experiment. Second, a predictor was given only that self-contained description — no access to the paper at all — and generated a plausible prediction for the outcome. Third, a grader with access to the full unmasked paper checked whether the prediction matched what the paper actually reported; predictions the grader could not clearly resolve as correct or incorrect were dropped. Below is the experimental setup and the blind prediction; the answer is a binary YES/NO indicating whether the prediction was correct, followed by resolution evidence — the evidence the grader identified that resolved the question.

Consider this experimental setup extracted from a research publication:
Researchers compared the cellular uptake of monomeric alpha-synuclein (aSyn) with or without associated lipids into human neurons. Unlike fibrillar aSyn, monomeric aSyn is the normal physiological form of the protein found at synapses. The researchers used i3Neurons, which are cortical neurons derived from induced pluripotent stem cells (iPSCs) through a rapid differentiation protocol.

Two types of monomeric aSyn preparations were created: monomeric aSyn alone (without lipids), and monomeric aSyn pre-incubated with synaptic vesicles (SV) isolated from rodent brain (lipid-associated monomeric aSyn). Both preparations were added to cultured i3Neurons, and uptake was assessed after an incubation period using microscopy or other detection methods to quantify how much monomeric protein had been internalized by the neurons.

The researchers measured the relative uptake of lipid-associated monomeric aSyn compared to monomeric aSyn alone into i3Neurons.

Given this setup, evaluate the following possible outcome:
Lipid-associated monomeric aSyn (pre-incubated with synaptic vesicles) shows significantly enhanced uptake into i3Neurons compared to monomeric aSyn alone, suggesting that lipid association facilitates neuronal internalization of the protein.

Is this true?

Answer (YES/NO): NO